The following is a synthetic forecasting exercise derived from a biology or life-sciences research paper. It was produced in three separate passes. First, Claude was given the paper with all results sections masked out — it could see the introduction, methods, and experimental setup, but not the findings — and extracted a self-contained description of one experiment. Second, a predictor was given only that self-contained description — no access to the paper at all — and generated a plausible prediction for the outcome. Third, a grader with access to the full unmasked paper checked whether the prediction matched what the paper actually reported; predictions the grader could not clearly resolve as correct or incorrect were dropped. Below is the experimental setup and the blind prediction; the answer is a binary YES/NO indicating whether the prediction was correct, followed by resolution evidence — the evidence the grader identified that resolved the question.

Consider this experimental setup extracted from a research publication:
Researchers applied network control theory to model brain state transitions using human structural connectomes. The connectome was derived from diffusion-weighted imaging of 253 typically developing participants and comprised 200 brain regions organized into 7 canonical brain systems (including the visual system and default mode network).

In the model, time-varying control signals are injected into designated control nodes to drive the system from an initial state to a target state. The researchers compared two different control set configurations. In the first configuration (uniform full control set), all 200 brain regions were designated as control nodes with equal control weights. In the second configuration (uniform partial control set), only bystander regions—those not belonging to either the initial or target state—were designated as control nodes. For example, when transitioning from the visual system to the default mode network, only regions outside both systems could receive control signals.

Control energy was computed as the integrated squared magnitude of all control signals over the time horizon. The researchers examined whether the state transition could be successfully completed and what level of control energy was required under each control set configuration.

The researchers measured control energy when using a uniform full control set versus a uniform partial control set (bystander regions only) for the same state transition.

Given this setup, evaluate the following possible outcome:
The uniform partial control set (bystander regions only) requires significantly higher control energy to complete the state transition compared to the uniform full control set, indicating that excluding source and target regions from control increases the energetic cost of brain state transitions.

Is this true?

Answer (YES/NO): YES